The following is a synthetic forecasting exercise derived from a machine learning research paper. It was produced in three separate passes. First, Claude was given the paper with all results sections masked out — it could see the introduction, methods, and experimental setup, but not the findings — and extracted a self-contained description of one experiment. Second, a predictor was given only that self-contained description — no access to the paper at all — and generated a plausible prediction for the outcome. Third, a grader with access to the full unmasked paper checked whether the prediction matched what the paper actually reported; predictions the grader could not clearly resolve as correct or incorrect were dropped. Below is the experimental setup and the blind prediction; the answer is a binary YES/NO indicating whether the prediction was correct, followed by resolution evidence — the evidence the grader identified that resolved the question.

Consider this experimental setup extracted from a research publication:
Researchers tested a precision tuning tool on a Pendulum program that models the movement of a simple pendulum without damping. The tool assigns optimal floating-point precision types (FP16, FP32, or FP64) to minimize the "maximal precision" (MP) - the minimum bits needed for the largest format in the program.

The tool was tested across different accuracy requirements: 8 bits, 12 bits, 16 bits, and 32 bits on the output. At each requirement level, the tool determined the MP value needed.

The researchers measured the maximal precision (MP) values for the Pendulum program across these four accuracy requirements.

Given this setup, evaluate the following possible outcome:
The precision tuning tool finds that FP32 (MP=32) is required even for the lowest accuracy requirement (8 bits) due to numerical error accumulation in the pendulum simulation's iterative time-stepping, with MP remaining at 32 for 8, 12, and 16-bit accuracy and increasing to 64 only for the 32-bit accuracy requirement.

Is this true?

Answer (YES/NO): NO